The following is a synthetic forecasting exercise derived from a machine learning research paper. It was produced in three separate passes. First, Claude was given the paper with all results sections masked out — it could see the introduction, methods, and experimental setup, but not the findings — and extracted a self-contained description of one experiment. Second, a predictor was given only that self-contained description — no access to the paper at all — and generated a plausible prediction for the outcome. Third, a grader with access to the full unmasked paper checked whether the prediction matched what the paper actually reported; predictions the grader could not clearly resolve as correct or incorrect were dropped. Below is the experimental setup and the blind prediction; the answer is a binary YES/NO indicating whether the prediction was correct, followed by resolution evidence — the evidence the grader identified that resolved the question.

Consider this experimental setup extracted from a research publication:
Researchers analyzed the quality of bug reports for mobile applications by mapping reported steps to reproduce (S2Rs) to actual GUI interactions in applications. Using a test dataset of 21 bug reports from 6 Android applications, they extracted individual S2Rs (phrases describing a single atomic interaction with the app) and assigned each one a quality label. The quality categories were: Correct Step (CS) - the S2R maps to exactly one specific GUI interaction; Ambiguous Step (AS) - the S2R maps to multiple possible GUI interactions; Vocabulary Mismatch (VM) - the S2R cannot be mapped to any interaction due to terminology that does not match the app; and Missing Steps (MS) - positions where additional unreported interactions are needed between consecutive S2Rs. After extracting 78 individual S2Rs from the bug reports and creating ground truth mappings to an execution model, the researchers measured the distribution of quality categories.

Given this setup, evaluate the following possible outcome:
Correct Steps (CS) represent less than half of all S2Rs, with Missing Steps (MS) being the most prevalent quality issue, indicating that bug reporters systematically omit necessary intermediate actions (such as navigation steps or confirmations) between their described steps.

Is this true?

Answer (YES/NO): NO